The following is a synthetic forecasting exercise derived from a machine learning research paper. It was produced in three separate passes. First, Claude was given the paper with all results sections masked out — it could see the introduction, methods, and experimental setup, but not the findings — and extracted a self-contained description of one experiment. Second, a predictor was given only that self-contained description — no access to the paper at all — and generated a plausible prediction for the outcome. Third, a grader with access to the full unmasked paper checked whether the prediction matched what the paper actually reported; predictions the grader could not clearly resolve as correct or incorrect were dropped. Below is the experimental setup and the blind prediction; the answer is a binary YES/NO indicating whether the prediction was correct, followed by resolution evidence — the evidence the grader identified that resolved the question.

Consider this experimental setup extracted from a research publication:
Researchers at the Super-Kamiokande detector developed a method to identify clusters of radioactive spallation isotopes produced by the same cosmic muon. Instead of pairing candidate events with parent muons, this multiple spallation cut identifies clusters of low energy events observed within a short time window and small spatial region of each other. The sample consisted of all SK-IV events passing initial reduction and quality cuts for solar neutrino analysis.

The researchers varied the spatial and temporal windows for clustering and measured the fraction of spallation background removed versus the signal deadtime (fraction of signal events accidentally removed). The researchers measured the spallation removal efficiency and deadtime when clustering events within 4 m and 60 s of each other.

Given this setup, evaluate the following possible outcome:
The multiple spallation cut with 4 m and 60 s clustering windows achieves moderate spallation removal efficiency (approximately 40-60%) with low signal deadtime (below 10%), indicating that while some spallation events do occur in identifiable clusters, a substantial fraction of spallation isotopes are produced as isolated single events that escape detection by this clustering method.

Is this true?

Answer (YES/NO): YES